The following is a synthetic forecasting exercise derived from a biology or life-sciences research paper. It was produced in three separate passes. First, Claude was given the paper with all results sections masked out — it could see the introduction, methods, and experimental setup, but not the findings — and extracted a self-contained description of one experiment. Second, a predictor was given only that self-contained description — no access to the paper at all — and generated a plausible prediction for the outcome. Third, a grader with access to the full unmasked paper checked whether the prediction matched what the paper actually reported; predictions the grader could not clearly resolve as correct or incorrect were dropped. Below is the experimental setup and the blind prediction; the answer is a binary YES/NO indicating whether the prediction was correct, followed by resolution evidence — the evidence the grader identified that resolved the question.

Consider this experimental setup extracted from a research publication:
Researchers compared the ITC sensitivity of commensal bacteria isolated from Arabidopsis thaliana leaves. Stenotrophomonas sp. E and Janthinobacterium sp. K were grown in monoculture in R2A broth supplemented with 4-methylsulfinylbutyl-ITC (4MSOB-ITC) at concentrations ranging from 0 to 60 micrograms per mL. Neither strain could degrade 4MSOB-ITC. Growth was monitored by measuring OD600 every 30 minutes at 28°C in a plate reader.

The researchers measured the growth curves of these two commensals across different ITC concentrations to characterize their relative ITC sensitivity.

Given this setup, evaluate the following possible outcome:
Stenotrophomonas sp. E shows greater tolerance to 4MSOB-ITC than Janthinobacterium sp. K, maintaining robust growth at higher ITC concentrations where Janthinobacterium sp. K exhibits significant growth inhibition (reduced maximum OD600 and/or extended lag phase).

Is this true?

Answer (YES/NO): YES